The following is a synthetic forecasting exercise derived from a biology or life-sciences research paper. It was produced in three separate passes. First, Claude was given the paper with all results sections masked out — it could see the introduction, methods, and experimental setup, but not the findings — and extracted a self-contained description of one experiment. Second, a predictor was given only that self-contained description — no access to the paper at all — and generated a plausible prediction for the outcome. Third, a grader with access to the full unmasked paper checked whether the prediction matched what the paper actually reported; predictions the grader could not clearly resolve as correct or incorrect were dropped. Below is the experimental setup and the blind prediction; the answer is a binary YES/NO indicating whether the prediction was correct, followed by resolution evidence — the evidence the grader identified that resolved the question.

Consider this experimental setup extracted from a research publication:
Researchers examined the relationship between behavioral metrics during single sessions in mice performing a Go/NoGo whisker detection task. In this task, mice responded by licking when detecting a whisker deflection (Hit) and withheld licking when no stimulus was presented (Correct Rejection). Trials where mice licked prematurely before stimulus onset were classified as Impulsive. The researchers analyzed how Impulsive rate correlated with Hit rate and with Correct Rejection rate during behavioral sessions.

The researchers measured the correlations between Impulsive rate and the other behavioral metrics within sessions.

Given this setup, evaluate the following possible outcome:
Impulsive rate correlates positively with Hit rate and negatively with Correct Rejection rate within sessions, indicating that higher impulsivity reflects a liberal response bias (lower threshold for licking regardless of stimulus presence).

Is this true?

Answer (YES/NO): YES